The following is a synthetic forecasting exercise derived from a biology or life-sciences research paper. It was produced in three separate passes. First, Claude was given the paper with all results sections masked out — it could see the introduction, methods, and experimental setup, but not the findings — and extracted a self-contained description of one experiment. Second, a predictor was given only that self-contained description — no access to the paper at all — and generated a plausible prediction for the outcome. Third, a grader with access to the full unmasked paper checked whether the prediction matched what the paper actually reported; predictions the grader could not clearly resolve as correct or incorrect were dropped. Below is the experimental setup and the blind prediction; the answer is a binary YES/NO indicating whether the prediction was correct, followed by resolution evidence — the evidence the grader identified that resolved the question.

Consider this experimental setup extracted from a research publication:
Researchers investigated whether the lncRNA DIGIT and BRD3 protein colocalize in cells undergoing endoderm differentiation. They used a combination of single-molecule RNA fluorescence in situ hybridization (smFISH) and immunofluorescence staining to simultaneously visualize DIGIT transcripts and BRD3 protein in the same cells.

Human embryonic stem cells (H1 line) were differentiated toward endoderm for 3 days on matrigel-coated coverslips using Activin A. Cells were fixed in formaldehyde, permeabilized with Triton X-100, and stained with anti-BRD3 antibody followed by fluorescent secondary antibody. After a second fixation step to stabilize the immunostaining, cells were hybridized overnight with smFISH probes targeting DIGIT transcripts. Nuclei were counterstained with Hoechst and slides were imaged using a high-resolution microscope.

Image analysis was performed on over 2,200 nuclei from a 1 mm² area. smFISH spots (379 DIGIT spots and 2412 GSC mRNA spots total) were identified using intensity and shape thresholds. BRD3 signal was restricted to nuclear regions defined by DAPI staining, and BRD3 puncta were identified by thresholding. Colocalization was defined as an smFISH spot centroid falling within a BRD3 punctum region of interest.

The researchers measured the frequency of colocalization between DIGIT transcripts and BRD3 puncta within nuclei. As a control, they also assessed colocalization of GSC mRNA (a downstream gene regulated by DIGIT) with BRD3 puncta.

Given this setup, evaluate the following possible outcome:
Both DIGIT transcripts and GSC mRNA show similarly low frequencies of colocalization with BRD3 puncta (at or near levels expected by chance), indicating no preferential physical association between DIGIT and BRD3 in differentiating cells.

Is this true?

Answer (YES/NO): NO